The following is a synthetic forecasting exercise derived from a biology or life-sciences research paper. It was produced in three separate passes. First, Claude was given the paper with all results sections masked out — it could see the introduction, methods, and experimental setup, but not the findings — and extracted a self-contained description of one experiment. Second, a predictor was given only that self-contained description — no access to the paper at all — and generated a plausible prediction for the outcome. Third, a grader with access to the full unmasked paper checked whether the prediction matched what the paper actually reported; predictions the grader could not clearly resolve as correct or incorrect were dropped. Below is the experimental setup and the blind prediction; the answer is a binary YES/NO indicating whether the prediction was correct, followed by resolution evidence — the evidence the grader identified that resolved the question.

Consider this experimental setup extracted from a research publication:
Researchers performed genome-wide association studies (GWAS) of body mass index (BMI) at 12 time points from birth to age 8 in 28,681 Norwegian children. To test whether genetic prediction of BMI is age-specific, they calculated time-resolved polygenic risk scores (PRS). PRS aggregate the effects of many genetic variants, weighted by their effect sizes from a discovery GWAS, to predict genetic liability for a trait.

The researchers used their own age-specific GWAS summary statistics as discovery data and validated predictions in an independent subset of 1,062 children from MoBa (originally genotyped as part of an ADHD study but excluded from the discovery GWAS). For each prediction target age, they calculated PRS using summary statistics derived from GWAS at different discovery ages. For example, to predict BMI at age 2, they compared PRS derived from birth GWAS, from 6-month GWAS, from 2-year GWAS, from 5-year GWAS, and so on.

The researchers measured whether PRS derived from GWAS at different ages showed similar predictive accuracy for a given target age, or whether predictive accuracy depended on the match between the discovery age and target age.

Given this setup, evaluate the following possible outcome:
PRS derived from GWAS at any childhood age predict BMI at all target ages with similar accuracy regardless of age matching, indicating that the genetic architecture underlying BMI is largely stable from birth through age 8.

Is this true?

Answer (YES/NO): NO